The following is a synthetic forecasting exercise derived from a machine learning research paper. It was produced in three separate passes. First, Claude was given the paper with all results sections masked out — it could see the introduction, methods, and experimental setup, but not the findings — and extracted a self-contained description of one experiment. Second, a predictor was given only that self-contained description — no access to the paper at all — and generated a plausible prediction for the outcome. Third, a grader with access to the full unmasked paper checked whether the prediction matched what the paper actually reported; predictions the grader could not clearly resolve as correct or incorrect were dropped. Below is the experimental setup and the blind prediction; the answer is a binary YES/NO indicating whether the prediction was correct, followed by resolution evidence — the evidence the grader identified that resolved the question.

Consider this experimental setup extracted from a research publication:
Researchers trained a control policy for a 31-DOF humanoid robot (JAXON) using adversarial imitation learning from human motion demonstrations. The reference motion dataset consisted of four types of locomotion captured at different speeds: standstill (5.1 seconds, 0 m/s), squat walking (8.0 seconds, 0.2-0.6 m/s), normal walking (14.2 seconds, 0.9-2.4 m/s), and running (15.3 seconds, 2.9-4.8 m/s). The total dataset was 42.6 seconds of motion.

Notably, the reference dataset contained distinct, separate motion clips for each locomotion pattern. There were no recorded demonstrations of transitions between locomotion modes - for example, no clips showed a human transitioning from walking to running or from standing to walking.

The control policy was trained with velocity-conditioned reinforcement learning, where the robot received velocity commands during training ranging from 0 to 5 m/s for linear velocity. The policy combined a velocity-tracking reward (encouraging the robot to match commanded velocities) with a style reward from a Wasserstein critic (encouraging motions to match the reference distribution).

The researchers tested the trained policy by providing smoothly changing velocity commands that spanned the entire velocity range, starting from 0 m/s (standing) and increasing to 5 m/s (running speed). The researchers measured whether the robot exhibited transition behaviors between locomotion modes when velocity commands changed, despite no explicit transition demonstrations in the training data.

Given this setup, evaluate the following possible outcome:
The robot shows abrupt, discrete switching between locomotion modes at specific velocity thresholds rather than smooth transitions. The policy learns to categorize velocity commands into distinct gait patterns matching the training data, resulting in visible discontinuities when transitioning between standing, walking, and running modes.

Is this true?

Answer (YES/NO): NO